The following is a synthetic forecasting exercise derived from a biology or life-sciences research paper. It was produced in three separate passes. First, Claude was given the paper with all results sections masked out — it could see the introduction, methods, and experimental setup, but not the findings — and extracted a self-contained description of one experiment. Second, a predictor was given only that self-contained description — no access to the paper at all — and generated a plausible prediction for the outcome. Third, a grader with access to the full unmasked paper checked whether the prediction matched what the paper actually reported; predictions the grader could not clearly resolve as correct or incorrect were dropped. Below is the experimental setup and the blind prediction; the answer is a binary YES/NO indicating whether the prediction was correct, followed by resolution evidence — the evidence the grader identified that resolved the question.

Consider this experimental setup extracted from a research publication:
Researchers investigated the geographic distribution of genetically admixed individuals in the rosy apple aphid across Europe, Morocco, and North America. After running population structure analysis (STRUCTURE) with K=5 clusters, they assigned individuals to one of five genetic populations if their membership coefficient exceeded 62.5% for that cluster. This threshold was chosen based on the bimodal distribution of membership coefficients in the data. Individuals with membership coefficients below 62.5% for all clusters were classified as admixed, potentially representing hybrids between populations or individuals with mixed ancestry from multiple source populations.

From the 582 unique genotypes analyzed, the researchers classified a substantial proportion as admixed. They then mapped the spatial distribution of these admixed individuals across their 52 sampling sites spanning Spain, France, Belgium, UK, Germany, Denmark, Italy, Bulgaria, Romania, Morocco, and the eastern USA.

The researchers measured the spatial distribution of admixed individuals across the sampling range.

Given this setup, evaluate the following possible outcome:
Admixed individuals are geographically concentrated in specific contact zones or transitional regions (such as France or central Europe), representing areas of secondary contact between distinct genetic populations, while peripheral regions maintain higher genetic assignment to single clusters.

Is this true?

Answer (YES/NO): NO